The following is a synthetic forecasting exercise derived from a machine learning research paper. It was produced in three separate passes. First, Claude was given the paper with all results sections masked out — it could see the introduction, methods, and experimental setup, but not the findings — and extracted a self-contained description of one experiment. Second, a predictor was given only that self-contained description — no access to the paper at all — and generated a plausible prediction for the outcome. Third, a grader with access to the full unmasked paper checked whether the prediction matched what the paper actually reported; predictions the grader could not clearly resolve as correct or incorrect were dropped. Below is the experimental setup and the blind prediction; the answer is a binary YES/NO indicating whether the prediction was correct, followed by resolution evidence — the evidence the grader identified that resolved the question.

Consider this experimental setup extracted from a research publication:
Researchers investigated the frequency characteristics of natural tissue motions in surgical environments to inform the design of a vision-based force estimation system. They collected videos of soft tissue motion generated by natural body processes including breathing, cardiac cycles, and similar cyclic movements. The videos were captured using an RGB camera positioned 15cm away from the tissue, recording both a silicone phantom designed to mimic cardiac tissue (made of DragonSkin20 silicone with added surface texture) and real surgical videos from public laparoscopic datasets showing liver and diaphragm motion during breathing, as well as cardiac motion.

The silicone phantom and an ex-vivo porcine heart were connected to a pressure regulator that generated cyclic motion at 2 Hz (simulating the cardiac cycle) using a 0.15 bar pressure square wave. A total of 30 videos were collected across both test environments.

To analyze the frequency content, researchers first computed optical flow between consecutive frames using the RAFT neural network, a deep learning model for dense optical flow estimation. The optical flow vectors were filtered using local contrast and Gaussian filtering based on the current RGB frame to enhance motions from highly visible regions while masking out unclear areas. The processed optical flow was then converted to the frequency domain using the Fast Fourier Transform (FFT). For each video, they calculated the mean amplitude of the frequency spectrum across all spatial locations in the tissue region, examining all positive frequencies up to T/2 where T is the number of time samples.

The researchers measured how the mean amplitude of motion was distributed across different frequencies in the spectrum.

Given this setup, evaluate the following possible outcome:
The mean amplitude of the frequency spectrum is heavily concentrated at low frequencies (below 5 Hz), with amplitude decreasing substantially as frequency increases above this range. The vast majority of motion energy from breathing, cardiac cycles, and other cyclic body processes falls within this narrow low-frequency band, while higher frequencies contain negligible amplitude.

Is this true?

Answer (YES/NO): YES